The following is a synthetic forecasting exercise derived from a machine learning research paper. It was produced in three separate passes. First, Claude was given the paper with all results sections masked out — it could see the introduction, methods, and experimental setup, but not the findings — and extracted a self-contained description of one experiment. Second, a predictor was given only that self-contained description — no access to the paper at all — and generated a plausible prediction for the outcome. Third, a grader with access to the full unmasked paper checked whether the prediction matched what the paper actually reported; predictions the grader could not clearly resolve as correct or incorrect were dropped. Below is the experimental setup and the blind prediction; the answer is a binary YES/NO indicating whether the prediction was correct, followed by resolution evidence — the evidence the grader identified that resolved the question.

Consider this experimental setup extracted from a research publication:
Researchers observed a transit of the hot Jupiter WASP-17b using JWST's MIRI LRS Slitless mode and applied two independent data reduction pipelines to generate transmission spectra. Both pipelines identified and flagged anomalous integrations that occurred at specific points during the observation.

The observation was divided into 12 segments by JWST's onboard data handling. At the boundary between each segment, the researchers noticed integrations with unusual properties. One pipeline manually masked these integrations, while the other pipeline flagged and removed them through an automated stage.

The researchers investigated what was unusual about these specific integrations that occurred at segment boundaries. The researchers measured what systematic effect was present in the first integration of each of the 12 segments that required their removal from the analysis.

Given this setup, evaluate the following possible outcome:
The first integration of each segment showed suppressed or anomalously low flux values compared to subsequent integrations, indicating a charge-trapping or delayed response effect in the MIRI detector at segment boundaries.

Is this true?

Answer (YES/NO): NO